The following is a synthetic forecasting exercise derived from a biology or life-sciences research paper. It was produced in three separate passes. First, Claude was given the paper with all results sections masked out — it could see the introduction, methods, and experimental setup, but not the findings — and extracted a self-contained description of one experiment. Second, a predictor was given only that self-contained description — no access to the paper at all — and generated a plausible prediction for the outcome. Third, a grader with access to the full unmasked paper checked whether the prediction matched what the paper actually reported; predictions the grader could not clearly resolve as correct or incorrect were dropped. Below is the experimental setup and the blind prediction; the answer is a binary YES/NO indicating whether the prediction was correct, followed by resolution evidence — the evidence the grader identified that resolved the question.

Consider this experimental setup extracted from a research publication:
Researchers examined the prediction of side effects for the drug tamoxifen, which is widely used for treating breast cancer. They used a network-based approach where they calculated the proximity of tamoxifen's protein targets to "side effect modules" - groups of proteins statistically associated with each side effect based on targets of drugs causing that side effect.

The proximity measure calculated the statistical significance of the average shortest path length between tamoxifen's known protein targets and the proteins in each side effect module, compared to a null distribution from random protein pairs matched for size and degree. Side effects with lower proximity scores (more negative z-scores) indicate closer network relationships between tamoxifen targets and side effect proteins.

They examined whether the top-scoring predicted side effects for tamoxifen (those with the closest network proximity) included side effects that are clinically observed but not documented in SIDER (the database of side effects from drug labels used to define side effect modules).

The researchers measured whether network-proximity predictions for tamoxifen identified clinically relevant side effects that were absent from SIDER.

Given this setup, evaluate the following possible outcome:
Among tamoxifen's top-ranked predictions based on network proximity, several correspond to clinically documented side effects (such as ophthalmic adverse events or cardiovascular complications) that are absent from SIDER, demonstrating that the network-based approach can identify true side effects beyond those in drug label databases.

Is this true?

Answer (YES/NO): NO